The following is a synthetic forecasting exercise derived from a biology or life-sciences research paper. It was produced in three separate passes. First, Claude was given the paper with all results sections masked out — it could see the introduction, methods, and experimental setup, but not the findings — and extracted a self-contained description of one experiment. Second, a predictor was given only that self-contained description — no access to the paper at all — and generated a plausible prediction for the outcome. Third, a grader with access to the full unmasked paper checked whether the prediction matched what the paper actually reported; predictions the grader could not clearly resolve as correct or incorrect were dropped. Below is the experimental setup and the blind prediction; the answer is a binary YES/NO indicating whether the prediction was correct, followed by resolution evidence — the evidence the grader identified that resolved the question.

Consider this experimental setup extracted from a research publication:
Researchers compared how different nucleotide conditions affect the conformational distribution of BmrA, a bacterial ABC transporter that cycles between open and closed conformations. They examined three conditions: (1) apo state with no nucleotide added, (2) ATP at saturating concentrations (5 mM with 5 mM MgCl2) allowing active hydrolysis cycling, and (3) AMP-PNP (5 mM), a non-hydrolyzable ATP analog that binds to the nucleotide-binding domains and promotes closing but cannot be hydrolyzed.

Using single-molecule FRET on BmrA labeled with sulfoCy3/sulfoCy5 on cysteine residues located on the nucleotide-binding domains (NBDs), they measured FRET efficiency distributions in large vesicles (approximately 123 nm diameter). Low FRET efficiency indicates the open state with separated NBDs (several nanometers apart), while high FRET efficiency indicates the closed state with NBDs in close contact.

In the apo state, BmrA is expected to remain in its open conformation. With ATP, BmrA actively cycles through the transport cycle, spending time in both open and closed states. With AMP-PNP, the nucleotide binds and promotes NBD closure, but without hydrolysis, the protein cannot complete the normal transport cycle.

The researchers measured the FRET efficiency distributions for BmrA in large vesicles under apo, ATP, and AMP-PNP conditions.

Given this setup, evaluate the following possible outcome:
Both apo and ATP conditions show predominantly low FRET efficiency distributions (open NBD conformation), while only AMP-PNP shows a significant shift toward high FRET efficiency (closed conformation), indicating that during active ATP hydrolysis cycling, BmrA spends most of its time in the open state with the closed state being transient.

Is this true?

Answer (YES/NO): NO